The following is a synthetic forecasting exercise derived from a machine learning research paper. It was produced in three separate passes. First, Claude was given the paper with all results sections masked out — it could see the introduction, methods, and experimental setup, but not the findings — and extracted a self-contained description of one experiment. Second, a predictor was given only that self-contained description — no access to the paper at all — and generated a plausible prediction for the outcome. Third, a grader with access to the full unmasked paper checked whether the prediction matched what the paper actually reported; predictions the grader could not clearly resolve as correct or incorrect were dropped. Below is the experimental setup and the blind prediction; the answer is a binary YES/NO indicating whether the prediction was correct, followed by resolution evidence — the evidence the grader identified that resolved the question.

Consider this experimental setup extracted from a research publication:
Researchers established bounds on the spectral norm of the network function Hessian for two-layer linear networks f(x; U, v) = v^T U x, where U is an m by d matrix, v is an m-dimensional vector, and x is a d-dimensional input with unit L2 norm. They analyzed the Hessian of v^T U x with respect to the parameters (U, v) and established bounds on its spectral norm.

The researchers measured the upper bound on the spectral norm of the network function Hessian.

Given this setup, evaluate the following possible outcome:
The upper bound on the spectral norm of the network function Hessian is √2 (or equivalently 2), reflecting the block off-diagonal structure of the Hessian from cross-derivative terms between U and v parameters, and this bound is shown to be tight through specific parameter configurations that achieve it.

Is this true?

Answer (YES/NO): NO